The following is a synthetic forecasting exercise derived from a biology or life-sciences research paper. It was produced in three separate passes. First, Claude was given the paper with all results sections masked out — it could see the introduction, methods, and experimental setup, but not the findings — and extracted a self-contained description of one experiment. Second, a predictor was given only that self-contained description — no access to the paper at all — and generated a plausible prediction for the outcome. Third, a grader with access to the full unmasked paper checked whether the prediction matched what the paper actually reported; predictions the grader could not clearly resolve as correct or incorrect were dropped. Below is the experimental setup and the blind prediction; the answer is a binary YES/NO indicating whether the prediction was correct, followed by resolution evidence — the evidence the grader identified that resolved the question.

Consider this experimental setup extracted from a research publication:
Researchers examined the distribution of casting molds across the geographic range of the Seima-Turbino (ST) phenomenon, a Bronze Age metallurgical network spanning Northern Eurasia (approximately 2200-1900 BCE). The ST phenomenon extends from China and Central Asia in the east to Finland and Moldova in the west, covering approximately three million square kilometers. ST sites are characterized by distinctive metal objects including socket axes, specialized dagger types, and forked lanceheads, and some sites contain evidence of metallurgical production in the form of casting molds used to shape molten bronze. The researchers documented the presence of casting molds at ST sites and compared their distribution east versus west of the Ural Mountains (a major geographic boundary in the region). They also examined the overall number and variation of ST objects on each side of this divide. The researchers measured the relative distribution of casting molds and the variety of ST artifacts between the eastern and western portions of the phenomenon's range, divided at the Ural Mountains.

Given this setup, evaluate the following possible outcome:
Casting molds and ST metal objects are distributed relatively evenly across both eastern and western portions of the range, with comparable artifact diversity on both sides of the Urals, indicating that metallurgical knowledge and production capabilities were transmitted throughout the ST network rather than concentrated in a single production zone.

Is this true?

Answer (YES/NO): NO